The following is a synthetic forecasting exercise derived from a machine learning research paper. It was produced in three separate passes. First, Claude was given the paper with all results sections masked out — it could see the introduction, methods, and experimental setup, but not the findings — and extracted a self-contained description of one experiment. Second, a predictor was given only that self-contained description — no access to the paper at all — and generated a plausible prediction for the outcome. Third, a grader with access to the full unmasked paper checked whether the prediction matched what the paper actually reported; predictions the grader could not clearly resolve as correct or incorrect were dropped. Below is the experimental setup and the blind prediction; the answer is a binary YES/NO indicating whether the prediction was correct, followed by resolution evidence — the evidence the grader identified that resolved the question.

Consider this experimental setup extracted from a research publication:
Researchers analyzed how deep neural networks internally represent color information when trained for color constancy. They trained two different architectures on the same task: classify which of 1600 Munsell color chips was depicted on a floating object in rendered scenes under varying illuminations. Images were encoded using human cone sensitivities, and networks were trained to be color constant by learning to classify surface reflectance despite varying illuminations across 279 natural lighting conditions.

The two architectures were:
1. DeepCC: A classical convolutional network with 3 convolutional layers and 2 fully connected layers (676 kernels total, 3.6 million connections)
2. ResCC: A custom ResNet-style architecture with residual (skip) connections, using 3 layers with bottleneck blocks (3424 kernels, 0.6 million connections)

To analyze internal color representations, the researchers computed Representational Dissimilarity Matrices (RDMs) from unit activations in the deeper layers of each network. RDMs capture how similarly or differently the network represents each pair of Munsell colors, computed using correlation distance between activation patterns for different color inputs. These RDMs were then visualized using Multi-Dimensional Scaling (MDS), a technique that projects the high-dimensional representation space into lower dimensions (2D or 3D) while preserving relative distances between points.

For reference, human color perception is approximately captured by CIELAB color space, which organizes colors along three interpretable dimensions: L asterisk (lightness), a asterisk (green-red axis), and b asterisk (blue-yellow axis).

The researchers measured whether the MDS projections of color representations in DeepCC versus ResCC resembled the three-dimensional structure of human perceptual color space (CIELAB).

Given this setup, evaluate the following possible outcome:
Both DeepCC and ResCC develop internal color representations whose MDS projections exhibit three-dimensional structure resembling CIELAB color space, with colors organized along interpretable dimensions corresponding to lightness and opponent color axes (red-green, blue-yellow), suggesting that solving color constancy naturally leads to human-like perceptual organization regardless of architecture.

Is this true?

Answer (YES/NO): NO